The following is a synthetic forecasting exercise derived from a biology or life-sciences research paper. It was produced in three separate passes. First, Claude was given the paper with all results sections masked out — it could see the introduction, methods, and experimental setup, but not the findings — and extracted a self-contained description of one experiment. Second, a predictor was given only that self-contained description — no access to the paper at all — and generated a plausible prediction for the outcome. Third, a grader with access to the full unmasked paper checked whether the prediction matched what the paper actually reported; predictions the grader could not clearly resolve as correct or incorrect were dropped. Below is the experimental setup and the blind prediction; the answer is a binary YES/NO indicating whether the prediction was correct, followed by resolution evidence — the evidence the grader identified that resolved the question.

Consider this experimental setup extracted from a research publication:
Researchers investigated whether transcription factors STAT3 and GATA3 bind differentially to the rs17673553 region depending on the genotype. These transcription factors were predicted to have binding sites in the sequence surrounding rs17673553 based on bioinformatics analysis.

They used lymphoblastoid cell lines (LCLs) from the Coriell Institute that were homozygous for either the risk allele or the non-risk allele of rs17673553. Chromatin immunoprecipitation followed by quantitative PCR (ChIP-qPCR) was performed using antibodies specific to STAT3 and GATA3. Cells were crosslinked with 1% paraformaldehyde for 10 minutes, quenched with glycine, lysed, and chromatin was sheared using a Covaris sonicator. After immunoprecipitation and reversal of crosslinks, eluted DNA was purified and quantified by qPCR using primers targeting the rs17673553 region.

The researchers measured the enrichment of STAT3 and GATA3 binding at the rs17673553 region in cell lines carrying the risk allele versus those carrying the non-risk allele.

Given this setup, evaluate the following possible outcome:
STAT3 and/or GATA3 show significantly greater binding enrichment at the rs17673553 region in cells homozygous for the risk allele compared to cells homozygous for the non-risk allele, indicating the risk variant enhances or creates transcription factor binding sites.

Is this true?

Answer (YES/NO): YES